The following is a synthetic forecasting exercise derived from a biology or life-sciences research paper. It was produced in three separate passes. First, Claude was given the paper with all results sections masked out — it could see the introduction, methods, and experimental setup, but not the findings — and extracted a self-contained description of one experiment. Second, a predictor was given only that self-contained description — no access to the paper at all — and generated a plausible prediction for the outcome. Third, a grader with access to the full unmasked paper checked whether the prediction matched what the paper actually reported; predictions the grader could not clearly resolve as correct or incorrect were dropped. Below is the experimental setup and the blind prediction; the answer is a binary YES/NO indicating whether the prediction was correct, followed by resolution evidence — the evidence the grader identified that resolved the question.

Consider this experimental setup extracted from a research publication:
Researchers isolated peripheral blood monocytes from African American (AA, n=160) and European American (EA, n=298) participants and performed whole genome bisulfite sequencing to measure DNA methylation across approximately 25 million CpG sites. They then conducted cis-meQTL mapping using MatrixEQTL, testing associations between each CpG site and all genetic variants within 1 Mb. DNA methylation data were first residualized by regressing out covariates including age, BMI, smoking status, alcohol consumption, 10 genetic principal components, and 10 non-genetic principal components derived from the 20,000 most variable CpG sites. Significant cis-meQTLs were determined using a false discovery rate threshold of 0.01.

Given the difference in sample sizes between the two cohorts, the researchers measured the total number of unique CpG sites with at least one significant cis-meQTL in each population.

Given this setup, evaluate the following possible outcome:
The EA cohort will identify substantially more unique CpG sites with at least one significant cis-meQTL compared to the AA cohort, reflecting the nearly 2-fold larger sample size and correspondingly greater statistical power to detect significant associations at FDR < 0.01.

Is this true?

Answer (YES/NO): NO